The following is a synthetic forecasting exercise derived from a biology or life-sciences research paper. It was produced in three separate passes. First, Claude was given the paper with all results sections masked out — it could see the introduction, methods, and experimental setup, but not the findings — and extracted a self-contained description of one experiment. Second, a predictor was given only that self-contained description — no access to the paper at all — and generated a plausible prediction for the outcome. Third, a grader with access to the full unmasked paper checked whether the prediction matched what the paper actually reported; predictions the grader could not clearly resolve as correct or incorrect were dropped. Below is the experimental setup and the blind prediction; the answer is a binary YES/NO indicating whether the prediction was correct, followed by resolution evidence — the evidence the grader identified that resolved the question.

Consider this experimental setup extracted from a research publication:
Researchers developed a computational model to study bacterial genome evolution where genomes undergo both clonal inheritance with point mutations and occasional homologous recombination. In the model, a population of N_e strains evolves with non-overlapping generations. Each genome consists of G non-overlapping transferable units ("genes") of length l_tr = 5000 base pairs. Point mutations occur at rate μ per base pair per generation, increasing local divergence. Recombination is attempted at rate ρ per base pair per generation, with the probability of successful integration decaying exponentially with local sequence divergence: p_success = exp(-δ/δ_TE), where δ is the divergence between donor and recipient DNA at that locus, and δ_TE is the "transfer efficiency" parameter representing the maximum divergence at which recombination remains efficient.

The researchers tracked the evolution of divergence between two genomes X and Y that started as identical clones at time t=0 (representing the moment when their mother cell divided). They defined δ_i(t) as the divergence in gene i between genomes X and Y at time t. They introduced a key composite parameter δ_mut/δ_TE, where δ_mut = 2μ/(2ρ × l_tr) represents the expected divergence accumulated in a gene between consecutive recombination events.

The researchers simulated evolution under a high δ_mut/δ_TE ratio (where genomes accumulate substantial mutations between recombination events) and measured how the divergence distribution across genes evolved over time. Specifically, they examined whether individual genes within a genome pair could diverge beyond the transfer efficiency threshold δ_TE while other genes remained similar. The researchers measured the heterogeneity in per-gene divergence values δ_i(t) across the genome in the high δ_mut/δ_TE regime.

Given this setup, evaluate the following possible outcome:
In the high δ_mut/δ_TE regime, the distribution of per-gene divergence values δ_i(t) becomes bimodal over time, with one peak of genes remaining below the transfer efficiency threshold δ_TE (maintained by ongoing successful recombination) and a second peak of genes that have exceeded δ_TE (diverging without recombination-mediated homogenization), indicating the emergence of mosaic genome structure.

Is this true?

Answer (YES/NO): NO